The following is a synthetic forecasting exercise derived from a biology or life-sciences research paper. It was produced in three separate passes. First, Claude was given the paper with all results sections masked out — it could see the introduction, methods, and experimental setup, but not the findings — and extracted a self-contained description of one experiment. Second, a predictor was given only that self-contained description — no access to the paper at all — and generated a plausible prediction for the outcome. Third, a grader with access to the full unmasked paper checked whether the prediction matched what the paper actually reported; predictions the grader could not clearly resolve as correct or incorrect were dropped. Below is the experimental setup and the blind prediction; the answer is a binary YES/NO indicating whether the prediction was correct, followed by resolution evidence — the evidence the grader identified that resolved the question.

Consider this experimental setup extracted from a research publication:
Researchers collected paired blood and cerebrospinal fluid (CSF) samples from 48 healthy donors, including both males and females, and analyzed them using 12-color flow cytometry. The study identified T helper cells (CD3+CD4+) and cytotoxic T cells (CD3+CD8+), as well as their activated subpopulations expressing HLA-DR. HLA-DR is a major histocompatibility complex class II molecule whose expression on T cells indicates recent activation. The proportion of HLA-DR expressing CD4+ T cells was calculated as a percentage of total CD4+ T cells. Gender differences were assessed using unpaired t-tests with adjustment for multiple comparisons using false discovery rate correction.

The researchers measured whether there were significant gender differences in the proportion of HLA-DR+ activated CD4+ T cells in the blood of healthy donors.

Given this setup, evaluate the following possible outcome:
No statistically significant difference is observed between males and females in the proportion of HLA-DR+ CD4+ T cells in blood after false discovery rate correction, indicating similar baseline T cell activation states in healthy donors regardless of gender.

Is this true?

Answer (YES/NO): NO